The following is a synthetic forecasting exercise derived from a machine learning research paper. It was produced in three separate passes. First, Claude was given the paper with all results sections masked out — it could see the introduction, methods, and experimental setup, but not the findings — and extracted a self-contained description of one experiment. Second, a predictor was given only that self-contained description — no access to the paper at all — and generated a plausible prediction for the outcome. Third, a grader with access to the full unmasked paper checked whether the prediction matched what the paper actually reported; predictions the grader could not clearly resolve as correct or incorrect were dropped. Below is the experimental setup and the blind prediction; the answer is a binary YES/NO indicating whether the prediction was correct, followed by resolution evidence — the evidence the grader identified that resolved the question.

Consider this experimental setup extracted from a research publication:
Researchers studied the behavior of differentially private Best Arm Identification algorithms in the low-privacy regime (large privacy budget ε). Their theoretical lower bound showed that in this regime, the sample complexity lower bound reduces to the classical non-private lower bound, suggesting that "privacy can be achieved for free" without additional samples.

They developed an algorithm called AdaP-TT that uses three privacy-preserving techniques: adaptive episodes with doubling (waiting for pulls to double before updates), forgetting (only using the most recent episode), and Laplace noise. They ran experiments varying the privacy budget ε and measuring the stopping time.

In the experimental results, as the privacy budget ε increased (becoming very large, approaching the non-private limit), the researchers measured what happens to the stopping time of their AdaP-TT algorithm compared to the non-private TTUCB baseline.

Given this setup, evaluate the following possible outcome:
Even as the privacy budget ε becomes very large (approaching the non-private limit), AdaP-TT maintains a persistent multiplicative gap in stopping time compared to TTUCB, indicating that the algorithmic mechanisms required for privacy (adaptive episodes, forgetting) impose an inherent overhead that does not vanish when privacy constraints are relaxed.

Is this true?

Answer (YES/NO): YES